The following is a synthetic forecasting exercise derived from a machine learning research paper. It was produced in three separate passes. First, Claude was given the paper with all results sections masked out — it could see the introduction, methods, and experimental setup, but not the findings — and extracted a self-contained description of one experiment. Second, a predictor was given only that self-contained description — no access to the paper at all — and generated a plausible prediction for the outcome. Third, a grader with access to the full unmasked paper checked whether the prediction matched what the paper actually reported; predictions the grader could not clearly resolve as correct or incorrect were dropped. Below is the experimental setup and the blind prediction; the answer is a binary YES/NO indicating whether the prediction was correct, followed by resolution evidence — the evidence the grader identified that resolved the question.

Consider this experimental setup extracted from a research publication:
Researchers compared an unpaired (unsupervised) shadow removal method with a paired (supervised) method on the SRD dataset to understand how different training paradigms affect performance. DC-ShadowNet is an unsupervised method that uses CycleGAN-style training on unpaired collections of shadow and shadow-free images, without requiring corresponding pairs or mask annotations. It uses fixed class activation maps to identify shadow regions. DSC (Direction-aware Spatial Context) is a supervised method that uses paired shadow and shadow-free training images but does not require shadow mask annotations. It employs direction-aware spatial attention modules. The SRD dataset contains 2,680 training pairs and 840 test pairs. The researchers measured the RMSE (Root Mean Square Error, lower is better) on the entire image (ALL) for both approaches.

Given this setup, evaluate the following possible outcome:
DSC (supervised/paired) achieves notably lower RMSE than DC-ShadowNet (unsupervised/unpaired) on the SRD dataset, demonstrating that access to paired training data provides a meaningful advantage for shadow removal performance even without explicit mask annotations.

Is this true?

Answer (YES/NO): NO